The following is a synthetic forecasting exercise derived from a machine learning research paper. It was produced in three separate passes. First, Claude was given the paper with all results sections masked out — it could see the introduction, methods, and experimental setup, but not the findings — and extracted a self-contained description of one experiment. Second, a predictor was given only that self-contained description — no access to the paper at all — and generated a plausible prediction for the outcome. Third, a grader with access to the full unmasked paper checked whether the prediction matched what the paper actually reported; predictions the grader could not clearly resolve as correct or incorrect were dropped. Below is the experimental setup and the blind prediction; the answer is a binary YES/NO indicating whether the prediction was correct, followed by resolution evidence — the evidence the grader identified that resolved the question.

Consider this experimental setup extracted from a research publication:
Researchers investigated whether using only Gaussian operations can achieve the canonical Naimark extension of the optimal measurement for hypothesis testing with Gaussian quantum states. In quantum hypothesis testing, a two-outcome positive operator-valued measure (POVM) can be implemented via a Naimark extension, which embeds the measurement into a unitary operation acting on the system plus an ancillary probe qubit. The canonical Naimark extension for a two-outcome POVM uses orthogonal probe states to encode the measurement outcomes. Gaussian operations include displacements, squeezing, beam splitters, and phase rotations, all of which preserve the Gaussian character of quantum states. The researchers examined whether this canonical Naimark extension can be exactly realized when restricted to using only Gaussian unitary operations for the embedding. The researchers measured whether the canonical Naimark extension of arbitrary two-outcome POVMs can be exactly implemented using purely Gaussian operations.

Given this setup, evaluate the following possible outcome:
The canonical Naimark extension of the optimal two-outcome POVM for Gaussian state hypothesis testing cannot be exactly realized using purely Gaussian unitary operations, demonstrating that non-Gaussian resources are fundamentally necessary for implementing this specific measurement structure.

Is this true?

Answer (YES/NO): YES